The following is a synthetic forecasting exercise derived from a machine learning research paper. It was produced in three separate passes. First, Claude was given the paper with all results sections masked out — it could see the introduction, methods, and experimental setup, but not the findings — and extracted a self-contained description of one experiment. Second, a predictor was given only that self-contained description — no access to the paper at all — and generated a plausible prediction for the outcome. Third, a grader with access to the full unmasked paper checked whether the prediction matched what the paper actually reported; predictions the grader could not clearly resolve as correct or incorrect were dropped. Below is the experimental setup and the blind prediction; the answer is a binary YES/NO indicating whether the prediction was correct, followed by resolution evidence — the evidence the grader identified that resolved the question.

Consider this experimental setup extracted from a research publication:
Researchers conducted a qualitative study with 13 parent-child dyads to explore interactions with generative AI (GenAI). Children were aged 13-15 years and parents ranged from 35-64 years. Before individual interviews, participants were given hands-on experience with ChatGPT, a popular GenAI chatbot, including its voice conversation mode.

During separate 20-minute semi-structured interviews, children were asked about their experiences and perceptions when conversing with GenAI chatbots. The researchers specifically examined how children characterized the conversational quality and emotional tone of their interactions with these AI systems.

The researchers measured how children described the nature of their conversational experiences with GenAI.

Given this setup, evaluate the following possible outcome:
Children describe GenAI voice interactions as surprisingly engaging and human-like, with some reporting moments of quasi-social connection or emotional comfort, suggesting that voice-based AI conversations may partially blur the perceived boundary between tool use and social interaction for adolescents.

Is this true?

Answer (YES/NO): YES